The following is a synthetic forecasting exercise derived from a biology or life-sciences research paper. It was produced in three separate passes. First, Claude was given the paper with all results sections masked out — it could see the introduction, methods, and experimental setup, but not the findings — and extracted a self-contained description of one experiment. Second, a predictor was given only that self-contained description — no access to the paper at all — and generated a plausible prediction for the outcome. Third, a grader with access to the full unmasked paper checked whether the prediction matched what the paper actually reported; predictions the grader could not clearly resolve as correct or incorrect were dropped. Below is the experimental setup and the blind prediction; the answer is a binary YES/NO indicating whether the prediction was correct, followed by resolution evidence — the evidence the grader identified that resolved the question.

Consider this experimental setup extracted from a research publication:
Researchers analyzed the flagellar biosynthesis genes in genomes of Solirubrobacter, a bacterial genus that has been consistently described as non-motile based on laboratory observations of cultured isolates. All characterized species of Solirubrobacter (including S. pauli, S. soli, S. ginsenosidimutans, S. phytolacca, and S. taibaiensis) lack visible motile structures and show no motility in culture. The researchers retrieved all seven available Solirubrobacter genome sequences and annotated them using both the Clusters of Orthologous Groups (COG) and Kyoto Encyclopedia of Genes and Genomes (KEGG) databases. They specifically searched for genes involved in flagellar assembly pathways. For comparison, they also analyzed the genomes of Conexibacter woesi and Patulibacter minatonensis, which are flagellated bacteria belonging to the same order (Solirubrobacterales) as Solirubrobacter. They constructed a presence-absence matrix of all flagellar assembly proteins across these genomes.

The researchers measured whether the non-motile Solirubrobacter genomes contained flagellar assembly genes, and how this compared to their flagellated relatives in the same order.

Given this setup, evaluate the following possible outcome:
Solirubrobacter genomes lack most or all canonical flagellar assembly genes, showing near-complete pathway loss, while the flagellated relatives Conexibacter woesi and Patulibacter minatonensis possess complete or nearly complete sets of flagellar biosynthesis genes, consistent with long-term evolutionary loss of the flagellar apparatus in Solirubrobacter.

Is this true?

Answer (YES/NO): NO